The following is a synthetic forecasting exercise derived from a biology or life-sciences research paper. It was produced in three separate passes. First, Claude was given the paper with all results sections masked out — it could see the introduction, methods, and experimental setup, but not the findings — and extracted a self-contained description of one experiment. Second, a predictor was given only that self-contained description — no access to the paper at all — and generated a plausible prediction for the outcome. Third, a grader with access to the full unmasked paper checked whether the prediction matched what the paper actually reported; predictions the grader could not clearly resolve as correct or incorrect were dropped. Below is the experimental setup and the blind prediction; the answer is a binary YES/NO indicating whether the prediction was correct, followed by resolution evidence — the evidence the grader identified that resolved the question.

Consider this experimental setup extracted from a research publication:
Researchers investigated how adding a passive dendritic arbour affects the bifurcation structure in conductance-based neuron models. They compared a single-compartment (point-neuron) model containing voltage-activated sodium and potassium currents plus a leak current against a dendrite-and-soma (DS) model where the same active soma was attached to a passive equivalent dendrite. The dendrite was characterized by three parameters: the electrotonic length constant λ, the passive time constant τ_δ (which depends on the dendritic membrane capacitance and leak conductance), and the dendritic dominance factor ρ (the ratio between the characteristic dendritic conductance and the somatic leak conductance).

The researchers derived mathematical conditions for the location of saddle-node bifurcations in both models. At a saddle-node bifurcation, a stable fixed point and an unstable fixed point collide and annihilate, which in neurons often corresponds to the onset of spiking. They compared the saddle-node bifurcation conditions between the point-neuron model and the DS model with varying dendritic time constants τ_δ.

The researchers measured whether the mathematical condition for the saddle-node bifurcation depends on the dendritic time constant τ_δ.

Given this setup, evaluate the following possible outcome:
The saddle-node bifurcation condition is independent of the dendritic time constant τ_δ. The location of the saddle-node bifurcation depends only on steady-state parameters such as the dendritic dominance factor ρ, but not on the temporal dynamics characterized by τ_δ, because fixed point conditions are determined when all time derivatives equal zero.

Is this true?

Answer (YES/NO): YES